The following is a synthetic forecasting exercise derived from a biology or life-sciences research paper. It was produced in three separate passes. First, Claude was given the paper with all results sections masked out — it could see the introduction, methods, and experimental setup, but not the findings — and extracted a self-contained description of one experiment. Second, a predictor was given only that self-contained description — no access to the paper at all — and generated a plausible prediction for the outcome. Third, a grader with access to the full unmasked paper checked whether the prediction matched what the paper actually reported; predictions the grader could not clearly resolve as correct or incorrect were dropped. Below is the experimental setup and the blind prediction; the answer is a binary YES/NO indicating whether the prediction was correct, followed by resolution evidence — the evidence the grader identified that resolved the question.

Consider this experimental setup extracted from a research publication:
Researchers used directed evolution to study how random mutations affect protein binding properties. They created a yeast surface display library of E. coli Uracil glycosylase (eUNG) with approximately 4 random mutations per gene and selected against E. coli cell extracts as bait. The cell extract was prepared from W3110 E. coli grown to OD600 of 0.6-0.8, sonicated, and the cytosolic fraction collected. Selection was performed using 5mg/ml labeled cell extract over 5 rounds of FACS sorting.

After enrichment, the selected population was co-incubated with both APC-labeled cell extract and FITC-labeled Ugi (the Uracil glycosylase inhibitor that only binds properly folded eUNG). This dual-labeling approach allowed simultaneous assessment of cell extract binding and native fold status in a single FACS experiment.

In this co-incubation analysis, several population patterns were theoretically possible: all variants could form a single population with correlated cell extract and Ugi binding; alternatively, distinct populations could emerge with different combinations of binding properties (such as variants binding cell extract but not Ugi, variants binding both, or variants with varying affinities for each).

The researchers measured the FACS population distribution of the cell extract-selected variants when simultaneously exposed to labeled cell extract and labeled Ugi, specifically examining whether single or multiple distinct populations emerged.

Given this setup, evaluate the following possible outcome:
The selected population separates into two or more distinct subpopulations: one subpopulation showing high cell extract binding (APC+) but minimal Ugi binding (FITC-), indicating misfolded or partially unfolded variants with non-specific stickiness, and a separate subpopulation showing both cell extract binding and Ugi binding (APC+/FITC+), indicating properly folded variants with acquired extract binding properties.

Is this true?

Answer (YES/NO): YES